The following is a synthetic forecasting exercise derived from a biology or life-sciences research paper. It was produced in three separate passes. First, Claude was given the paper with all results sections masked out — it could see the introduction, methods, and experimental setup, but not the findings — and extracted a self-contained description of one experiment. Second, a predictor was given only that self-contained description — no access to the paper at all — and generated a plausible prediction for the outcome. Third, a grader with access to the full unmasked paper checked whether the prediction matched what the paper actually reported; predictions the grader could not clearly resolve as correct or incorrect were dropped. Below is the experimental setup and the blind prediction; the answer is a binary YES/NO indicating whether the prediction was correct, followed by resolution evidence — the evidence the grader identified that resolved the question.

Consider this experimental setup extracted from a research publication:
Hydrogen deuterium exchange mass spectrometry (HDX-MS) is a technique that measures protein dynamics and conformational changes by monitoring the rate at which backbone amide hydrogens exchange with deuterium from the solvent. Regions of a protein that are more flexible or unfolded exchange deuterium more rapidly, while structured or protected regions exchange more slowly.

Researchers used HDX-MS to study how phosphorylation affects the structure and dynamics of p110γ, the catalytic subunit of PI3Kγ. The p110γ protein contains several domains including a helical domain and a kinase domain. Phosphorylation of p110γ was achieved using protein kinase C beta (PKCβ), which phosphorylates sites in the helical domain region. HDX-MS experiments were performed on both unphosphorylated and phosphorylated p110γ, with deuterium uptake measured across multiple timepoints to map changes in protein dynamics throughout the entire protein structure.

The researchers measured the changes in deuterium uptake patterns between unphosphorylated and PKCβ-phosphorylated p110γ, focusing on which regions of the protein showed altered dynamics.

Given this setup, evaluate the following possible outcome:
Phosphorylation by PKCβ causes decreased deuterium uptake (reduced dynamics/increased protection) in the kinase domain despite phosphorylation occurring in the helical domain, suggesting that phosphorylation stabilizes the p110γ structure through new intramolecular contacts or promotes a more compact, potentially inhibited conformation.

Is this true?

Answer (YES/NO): NO